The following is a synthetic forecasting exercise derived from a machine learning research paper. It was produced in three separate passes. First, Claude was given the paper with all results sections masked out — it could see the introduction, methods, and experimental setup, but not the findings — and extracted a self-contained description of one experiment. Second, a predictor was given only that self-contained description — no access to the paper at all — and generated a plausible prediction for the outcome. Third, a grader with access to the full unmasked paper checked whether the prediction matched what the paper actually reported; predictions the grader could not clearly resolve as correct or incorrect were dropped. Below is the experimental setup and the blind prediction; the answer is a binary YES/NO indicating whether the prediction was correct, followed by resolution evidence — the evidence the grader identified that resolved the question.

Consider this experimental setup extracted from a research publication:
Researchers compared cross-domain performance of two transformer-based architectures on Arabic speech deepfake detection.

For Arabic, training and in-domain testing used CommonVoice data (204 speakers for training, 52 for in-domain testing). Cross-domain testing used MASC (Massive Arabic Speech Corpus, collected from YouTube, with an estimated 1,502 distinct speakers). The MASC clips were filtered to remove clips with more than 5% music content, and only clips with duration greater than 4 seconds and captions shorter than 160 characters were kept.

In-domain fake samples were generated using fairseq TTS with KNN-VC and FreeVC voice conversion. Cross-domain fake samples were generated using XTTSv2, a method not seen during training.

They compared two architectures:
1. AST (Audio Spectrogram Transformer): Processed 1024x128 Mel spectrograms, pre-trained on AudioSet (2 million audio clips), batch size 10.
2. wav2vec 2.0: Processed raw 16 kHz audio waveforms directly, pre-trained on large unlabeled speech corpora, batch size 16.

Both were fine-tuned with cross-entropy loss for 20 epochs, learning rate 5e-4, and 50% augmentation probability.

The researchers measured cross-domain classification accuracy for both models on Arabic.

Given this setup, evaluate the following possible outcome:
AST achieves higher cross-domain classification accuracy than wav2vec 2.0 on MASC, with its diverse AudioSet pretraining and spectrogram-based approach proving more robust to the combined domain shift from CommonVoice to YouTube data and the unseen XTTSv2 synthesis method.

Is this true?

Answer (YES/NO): NO